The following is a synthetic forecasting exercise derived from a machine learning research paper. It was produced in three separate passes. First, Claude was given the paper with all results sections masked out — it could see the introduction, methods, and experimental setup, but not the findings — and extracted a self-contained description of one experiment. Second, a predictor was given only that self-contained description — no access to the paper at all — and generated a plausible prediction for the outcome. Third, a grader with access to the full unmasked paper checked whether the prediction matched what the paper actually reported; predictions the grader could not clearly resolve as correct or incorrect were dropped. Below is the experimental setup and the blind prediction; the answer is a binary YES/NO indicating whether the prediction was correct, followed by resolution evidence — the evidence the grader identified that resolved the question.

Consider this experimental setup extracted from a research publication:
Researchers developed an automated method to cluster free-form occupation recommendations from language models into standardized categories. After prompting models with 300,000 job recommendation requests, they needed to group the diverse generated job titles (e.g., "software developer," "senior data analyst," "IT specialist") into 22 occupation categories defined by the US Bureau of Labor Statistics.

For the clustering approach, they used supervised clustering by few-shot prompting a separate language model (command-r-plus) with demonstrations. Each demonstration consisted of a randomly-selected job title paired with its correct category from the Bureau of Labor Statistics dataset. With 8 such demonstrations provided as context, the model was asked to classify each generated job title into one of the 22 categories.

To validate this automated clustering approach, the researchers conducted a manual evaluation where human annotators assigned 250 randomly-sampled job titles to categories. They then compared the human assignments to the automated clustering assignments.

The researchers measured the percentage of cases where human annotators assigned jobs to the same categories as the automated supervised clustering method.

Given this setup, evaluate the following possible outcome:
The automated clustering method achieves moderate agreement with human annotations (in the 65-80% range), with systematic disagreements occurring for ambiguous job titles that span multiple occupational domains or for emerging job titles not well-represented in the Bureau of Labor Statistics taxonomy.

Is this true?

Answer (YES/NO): NO